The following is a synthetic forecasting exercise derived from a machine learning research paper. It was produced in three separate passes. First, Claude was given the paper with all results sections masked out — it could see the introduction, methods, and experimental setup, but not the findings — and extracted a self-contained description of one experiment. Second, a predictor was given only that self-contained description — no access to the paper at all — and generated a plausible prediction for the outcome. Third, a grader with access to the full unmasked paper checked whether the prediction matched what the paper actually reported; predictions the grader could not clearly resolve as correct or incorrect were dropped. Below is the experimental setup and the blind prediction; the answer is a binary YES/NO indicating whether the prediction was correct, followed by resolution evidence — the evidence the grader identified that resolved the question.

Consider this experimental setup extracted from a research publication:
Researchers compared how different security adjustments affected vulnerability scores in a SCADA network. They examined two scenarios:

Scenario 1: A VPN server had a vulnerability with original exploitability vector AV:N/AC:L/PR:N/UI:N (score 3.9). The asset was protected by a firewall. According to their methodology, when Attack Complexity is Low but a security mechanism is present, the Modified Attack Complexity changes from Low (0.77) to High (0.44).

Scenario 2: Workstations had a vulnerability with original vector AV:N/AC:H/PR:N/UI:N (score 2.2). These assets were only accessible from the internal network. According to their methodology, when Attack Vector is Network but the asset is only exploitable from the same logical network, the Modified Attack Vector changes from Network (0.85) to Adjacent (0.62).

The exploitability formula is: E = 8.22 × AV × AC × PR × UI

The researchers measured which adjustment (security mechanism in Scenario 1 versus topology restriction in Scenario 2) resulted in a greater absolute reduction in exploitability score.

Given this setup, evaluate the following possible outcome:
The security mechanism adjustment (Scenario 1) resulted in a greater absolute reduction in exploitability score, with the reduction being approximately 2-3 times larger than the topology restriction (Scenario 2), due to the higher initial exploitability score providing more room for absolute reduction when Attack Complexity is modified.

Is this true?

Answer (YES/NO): YES